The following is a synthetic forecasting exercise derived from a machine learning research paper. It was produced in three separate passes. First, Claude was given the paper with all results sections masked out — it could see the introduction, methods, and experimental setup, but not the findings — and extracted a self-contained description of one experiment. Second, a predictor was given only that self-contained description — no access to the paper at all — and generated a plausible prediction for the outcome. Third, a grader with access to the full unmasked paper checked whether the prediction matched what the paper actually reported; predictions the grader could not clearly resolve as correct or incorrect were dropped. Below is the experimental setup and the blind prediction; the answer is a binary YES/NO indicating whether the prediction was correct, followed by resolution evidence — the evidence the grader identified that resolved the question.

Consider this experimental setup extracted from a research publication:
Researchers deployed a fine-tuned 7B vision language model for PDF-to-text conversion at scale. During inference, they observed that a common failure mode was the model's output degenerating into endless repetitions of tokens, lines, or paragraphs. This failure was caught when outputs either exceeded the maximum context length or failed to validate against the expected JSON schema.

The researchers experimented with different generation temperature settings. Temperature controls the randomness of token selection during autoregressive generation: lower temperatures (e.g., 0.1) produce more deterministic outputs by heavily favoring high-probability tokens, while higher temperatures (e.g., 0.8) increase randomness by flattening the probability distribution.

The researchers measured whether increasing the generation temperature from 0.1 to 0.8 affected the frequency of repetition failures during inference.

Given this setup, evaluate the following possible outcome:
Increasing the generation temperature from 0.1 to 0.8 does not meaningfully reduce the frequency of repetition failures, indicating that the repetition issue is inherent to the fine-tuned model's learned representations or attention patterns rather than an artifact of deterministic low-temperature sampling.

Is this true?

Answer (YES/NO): NO